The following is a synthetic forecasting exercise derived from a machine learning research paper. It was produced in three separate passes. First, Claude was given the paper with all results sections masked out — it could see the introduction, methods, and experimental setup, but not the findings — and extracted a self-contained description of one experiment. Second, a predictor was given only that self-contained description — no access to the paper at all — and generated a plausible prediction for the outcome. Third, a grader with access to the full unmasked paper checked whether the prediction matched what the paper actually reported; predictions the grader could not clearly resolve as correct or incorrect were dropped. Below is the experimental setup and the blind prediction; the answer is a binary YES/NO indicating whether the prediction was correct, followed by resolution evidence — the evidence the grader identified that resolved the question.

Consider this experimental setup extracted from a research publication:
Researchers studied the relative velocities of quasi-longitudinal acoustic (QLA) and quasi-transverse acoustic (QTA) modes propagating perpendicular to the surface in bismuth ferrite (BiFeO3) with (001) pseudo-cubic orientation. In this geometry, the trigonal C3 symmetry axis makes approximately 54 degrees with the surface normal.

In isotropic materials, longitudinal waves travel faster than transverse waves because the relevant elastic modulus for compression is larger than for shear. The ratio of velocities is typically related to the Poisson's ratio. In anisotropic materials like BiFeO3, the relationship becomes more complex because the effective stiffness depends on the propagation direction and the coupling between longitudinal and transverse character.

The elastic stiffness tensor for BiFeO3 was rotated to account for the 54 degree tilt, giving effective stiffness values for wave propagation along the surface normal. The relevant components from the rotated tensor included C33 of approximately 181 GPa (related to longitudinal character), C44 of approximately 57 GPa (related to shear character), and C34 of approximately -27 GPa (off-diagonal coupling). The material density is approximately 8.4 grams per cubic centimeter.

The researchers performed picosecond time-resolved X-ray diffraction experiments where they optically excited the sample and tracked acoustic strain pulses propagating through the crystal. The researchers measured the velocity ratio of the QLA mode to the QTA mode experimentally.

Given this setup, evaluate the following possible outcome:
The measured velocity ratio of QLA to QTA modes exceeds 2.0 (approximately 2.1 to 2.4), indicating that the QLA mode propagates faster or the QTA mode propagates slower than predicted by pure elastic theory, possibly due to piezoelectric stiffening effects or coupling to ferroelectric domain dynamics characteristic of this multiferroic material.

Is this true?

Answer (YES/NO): NO